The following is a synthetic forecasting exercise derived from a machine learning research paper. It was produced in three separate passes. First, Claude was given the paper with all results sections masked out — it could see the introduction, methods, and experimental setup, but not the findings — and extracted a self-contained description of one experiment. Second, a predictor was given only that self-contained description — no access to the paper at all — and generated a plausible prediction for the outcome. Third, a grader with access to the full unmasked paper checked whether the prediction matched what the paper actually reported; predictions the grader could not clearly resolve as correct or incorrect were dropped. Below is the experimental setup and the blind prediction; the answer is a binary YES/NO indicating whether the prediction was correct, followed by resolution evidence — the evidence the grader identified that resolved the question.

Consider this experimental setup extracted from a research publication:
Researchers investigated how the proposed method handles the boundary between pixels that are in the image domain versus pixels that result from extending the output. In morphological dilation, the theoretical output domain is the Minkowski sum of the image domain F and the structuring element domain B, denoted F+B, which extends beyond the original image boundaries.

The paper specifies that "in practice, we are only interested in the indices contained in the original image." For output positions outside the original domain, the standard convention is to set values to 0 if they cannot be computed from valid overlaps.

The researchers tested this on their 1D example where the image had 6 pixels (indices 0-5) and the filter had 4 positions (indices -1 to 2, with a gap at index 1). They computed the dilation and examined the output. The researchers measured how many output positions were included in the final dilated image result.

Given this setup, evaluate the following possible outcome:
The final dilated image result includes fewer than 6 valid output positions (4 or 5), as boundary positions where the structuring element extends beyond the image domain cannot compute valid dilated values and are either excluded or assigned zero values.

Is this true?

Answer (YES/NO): NO